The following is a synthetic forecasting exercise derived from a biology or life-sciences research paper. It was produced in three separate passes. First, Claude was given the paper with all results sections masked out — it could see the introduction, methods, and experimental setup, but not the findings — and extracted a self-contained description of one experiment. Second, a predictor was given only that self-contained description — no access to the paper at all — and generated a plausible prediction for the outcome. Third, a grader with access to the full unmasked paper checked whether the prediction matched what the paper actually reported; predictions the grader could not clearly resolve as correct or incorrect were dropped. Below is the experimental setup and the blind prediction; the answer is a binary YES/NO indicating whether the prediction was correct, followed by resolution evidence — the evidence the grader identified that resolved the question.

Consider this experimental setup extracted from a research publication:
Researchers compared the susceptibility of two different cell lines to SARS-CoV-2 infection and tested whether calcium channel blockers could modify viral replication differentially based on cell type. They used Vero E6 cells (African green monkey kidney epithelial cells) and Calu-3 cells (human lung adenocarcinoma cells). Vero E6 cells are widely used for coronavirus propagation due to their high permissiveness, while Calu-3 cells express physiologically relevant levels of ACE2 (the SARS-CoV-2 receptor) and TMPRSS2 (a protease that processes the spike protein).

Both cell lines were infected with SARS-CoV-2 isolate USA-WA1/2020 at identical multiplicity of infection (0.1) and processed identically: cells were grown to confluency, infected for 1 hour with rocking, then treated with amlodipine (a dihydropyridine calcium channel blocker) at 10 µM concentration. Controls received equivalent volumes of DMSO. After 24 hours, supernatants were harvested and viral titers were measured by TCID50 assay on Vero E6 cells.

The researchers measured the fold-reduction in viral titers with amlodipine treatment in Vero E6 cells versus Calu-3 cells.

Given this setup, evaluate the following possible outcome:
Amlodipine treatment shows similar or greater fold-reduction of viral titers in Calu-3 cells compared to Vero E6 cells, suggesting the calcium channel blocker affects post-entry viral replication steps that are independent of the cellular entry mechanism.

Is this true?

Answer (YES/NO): NO